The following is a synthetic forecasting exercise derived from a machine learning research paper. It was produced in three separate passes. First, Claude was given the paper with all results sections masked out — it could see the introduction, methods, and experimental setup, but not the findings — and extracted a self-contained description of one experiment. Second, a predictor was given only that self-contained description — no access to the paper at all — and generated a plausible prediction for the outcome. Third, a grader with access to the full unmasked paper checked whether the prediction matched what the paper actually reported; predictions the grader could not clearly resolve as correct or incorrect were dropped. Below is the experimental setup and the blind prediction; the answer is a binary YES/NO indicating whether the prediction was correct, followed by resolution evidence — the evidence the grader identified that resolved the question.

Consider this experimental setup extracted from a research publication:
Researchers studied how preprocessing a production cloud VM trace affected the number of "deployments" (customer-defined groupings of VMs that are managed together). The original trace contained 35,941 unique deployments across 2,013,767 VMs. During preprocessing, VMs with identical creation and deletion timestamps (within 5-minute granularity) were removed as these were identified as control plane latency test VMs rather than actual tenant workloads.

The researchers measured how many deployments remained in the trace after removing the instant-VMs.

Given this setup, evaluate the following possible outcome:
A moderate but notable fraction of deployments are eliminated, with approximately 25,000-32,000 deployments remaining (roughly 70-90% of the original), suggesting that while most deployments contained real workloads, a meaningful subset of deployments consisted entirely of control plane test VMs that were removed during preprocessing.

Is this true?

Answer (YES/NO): NO